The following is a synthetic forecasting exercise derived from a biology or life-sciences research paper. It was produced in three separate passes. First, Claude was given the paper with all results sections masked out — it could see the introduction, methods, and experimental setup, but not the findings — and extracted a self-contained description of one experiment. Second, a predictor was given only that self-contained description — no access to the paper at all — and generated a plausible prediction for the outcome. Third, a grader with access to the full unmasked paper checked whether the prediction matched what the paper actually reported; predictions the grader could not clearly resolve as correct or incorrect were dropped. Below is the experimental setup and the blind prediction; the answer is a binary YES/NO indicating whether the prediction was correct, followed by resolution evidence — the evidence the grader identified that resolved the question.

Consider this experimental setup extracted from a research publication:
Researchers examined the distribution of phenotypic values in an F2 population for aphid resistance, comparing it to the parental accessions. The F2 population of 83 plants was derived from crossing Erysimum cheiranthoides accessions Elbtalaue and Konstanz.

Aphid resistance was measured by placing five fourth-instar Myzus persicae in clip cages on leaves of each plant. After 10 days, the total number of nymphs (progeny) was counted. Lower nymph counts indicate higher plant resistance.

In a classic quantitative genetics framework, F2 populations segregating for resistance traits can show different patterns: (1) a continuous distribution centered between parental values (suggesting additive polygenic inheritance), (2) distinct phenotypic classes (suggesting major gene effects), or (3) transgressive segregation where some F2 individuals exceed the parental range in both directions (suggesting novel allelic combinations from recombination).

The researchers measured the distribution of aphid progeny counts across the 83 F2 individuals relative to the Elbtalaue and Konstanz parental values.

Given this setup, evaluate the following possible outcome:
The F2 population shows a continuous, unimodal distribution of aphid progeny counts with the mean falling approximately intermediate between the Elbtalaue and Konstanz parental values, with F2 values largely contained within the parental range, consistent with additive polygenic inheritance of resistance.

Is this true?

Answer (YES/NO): NO